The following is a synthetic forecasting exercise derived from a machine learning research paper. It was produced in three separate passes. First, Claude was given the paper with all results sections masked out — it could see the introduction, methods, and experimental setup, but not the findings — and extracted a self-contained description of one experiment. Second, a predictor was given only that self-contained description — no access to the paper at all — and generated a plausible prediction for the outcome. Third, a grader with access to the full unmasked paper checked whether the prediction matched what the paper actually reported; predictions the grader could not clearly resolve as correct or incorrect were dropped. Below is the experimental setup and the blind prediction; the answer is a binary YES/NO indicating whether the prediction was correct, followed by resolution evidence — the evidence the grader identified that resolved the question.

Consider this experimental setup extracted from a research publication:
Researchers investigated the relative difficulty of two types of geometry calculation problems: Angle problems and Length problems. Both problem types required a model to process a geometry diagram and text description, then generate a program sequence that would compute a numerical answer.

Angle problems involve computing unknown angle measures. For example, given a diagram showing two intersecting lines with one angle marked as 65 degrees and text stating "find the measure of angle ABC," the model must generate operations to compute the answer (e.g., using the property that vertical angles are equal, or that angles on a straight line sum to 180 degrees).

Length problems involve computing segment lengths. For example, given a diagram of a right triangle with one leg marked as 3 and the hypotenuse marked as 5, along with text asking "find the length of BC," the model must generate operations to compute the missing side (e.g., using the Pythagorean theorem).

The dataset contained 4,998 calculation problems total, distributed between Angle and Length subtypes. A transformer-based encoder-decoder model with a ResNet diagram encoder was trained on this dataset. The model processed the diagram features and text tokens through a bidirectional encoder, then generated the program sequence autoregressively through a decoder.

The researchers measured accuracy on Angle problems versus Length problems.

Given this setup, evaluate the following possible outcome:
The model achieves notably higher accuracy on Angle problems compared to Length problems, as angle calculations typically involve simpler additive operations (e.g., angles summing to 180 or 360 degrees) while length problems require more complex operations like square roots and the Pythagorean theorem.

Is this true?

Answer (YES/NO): YES